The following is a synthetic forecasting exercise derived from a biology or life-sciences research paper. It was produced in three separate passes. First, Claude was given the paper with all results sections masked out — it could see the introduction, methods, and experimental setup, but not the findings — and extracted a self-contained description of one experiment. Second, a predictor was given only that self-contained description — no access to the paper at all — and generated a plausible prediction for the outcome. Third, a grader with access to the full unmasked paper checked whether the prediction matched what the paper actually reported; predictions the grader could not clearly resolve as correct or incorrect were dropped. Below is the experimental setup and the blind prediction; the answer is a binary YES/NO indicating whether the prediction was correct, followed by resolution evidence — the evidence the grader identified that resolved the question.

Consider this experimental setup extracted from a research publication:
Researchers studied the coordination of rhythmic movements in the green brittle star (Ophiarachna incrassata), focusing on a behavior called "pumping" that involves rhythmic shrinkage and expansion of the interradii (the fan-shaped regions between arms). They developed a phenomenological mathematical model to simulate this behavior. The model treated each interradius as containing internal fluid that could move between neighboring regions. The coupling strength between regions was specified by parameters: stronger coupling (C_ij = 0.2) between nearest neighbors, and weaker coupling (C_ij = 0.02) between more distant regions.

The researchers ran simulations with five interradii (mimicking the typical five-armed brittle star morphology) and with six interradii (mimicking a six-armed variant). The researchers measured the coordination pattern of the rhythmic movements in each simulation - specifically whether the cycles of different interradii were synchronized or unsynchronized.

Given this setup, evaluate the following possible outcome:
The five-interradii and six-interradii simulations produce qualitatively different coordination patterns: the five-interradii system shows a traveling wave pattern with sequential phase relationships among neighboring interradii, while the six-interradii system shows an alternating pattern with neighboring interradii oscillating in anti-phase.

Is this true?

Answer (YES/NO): NO